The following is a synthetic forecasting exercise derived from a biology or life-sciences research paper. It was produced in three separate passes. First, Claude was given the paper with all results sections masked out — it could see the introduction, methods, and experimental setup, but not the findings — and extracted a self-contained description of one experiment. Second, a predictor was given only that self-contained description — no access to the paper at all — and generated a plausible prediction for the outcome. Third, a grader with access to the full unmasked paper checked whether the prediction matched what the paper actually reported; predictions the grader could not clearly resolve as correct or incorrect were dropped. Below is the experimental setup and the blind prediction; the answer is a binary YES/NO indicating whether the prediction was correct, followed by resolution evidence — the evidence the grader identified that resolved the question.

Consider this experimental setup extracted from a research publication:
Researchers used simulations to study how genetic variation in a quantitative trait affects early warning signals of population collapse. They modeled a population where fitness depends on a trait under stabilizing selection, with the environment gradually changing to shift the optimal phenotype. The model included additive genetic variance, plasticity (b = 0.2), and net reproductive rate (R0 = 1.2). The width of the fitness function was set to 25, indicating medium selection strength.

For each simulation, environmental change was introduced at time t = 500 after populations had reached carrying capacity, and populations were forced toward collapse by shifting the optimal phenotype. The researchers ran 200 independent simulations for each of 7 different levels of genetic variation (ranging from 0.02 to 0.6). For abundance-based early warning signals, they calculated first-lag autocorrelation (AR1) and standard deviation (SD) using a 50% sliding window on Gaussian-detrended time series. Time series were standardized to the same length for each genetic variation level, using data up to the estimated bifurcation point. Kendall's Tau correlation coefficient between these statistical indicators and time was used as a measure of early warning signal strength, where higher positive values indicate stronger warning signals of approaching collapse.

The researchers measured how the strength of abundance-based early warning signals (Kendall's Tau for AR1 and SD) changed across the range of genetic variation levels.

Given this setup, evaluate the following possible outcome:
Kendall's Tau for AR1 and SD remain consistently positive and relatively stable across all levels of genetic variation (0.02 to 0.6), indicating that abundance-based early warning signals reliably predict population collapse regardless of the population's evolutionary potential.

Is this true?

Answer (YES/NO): NO